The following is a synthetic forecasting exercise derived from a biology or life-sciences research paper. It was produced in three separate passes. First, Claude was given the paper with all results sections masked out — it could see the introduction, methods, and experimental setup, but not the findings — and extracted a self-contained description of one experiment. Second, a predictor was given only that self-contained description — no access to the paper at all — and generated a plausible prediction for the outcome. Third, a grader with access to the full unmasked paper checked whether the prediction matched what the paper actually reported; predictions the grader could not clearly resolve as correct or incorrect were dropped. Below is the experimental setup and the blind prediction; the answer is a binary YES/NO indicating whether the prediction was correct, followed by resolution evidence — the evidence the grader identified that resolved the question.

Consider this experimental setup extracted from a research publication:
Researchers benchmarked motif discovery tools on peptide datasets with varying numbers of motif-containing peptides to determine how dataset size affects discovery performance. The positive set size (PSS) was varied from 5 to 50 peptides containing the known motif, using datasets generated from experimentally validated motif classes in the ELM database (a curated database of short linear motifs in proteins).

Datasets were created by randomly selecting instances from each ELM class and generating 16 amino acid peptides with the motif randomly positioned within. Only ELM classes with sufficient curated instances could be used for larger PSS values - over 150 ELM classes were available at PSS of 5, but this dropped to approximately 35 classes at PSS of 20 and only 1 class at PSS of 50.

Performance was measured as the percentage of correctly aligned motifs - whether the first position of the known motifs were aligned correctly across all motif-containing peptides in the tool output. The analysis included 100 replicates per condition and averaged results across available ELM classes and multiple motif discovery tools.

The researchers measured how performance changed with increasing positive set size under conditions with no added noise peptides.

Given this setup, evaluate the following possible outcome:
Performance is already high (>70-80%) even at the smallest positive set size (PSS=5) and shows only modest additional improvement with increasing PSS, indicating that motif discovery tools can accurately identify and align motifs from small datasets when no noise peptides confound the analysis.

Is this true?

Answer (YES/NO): NO